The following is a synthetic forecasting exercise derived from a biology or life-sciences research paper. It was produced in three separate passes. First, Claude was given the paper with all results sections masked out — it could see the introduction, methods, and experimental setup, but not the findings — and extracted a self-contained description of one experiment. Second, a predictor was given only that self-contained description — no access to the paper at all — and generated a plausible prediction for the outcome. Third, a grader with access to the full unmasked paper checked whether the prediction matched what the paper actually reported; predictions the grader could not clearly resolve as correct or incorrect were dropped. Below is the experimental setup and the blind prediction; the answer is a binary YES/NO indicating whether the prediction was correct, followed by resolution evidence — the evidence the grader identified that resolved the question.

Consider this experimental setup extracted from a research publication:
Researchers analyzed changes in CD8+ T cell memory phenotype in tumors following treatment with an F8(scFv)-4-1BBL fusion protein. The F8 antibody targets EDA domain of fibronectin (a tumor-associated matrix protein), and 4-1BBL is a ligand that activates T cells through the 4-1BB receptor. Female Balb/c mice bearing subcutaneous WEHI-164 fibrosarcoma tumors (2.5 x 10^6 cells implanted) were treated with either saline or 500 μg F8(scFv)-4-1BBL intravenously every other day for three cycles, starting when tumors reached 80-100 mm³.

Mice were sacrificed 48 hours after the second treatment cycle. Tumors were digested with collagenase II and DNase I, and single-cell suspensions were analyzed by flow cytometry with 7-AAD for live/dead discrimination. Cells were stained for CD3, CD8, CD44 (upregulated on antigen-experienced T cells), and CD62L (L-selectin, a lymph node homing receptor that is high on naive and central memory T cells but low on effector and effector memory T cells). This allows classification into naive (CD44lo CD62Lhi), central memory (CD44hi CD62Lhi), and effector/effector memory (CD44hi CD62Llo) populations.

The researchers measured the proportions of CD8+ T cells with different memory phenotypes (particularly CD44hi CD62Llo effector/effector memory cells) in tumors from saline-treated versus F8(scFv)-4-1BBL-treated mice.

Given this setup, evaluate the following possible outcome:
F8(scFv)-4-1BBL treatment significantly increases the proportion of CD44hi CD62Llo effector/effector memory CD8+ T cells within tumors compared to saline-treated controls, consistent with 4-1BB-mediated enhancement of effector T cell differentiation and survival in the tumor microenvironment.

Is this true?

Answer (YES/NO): NO